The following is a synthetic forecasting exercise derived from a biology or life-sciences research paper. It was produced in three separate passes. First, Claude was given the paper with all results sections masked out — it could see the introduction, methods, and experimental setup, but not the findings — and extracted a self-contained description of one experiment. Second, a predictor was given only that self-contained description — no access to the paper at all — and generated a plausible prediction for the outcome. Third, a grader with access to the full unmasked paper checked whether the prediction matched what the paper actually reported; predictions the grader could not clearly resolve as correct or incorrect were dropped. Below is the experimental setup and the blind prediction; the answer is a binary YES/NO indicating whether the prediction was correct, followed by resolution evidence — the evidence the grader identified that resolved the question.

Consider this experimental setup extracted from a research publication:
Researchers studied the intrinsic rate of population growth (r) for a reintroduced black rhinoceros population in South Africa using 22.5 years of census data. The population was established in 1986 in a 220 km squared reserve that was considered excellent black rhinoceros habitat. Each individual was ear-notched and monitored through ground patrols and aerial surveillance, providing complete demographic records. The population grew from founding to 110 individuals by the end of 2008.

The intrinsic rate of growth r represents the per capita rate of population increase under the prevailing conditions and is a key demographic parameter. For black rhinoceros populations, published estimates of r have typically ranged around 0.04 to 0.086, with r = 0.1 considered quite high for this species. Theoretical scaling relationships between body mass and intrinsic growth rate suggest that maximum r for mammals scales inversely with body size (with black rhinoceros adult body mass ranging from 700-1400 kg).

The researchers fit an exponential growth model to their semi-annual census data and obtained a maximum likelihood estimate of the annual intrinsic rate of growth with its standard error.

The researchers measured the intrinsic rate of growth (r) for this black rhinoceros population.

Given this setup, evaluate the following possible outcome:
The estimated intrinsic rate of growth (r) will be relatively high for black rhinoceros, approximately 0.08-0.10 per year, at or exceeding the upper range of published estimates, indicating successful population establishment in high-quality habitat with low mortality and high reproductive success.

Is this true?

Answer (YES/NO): YES